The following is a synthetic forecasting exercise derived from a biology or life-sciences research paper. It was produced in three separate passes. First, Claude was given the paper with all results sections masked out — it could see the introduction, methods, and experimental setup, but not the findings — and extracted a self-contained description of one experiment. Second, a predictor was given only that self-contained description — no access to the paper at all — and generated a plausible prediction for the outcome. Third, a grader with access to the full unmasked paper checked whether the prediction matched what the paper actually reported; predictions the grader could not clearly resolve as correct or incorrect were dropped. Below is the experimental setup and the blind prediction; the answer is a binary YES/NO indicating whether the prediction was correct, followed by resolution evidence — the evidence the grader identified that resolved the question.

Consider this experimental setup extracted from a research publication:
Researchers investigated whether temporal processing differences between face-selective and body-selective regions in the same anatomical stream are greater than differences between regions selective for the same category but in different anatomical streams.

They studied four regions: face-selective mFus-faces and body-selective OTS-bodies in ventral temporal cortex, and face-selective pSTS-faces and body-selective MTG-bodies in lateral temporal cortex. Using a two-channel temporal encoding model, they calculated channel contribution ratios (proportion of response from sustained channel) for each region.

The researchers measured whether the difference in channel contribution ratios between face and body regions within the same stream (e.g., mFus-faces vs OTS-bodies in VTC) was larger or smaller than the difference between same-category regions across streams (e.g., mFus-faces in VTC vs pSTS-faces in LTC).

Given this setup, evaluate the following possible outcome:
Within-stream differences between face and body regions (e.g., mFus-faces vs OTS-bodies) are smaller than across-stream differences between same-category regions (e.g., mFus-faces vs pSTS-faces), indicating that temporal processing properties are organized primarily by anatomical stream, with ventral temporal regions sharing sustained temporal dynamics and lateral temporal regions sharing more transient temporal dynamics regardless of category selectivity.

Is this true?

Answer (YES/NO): YES